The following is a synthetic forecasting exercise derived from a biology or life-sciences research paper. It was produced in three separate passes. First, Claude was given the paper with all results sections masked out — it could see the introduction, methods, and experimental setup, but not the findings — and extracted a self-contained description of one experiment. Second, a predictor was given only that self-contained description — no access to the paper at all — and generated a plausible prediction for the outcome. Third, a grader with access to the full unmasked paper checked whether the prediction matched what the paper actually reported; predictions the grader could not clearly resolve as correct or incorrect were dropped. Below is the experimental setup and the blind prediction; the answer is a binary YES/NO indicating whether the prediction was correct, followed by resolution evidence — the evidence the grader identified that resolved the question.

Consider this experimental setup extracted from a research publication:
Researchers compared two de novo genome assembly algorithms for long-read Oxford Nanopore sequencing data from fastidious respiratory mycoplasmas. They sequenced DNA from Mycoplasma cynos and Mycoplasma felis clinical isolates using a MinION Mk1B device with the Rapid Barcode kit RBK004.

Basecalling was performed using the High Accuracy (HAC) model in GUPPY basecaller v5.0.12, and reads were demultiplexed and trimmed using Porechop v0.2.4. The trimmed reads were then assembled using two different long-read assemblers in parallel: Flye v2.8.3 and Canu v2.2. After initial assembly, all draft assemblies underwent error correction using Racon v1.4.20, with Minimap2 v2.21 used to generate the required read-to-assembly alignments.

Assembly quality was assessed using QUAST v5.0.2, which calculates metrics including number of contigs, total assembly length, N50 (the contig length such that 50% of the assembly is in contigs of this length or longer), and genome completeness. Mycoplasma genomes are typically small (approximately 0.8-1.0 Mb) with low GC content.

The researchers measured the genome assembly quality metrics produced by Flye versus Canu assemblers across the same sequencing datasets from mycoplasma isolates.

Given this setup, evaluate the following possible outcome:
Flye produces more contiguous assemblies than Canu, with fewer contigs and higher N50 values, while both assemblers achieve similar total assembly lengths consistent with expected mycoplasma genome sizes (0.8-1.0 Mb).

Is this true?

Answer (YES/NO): YES